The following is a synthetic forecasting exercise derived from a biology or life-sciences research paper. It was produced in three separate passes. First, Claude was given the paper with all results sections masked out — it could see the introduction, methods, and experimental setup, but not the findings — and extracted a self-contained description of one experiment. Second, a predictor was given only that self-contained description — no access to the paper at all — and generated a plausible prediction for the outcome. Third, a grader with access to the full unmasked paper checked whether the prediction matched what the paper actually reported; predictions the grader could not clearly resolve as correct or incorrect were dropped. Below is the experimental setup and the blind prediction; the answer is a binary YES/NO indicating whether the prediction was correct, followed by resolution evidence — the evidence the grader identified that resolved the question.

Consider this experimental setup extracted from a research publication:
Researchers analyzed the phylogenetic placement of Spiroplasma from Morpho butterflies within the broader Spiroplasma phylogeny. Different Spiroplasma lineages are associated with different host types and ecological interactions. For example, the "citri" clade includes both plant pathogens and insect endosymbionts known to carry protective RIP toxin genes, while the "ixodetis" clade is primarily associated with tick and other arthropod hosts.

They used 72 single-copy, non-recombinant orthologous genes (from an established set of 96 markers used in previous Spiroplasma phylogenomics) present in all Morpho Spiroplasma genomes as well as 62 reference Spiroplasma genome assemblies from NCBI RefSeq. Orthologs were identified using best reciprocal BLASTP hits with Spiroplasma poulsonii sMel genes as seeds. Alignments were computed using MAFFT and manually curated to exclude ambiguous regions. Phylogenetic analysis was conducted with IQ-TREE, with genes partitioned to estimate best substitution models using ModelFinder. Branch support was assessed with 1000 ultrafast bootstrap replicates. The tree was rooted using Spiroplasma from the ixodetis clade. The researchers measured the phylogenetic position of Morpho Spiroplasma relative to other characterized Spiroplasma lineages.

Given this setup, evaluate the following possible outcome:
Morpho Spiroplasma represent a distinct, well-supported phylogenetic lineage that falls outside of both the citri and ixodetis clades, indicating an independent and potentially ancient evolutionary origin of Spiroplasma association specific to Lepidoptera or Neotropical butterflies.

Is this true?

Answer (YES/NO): NO